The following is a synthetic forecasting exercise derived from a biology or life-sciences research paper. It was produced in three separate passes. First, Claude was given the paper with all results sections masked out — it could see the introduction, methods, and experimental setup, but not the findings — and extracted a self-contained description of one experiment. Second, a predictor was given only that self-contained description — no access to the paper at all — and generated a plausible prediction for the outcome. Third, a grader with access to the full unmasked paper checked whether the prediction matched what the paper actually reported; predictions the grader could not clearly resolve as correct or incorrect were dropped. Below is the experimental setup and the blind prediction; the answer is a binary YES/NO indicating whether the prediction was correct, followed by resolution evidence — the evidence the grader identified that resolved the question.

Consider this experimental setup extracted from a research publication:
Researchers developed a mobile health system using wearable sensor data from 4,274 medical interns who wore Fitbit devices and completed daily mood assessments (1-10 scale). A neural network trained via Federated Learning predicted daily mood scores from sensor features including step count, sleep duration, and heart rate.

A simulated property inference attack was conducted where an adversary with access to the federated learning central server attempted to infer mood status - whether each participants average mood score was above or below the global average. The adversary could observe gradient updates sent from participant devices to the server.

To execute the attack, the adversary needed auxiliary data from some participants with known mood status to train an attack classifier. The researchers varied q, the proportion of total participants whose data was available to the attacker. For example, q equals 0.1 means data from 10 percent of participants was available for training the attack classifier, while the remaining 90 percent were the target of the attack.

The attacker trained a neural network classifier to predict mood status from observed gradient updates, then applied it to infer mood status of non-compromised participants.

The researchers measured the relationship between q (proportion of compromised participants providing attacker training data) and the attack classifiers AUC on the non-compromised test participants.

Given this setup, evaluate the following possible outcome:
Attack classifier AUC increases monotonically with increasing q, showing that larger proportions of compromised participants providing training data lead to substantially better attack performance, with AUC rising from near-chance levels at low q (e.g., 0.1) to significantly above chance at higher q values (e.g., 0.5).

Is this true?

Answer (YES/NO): NO